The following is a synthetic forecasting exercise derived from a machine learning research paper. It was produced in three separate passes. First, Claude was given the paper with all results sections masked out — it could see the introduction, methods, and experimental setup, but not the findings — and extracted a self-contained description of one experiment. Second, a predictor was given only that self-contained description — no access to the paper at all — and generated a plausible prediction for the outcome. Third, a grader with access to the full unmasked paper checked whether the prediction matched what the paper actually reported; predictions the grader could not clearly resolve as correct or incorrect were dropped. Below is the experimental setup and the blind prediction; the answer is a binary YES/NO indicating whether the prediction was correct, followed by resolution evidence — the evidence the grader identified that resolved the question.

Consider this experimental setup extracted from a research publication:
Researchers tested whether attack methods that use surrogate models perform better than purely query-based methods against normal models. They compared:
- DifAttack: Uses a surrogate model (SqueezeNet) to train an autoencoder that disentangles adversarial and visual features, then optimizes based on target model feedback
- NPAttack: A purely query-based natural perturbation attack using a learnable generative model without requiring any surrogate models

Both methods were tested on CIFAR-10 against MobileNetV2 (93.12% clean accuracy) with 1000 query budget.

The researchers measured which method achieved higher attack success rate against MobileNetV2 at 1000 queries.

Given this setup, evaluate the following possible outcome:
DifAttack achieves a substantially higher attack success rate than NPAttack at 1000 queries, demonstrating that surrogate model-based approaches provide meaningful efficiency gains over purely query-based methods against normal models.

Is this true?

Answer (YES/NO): NO